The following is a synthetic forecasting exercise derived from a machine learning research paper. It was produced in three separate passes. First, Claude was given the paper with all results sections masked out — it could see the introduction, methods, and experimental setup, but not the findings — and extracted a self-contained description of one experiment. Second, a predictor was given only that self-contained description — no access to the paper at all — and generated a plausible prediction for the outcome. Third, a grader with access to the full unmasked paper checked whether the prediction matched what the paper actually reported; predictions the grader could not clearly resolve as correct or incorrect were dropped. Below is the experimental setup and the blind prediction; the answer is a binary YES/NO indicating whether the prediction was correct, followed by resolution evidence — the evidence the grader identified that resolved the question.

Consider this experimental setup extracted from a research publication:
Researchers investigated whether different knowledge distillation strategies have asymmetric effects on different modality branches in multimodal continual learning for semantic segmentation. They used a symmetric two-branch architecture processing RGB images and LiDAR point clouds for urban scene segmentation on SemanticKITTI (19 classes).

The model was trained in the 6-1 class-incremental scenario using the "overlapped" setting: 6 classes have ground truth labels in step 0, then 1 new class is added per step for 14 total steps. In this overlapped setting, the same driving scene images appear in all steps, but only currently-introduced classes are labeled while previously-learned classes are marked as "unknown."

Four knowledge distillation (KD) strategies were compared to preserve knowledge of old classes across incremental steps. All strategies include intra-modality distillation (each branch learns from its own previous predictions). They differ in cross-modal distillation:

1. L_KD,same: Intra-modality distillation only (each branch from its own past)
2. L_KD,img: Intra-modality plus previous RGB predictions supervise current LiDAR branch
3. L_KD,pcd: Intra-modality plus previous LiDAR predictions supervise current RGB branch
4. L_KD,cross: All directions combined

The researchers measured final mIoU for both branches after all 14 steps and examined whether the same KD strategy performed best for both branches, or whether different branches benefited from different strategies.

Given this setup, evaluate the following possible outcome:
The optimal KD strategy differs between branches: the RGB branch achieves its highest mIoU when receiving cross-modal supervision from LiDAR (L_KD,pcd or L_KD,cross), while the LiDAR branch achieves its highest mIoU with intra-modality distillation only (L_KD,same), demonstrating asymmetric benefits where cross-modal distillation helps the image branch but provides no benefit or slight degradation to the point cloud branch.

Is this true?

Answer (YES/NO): NO